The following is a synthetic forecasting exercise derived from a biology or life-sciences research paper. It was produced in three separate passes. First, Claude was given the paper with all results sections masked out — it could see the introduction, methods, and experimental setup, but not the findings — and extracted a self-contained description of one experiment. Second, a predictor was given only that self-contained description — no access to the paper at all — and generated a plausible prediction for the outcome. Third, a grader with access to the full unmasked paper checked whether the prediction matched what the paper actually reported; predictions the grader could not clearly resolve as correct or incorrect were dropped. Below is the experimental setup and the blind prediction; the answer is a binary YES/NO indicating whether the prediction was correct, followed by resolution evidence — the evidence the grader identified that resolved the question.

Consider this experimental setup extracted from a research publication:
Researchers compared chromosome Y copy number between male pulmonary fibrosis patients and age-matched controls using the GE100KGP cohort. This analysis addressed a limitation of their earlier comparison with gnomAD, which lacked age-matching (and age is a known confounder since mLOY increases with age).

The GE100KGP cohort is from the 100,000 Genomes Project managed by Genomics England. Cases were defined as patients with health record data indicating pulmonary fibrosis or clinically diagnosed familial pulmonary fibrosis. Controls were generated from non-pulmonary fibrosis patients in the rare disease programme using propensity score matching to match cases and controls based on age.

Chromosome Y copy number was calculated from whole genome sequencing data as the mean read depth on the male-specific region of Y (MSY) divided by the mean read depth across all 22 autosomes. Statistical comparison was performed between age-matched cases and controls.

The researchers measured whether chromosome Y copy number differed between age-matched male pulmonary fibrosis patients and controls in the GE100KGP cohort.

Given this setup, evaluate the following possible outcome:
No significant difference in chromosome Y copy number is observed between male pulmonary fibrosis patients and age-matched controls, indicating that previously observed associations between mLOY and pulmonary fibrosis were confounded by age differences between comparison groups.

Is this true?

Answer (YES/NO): NO